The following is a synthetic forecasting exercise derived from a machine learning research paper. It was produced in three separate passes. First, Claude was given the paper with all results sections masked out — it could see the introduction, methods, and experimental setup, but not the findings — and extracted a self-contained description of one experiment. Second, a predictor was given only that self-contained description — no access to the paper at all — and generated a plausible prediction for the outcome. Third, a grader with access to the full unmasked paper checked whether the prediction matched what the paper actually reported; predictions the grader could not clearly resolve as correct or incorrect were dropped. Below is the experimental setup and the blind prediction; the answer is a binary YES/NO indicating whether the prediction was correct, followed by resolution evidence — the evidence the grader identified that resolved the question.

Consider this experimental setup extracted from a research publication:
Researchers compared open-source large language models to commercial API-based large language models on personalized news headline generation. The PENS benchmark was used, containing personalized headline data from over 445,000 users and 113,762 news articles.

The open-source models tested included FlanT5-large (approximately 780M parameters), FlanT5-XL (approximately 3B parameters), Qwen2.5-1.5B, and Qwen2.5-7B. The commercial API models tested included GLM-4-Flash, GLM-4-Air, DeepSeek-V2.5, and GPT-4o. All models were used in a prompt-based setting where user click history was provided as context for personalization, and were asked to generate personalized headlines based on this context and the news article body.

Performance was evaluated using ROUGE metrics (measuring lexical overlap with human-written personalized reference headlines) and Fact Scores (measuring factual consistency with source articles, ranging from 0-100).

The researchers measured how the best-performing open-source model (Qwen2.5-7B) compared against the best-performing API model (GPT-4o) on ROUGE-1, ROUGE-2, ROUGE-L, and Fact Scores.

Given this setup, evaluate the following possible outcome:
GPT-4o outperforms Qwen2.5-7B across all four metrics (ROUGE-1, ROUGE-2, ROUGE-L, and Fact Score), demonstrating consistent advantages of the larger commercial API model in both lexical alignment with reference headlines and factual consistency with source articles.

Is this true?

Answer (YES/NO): YES